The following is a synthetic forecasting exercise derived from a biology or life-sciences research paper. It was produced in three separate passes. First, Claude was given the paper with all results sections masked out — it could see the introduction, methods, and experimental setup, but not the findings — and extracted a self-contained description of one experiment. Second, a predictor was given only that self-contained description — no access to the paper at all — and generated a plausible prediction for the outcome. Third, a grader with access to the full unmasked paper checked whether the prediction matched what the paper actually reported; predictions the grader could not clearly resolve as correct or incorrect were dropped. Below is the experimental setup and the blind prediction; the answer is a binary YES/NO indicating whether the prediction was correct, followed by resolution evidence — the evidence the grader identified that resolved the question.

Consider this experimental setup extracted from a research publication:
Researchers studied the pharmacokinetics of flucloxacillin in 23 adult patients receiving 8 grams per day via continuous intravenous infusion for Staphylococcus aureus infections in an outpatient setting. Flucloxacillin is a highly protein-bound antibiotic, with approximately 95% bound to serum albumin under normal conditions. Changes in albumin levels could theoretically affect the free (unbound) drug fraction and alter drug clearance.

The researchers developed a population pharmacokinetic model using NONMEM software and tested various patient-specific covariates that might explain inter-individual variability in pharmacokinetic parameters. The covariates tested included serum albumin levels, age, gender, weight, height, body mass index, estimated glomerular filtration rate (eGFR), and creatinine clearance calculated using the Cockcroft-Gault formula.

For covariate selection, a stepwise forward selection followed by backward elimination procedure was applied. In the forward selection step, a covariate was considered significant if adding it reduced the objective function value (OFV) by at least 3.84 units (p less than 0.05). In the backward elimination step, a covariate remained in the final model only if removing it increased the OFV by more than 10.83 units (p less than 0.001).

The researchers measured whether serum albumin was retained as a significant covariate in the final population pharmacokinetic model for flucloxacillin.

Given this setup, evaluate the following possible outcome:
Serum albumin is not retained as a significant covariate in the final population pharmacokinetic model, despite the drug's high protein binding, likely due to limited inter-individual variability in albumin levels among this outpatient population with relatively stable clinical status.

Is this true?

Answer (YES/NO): YES